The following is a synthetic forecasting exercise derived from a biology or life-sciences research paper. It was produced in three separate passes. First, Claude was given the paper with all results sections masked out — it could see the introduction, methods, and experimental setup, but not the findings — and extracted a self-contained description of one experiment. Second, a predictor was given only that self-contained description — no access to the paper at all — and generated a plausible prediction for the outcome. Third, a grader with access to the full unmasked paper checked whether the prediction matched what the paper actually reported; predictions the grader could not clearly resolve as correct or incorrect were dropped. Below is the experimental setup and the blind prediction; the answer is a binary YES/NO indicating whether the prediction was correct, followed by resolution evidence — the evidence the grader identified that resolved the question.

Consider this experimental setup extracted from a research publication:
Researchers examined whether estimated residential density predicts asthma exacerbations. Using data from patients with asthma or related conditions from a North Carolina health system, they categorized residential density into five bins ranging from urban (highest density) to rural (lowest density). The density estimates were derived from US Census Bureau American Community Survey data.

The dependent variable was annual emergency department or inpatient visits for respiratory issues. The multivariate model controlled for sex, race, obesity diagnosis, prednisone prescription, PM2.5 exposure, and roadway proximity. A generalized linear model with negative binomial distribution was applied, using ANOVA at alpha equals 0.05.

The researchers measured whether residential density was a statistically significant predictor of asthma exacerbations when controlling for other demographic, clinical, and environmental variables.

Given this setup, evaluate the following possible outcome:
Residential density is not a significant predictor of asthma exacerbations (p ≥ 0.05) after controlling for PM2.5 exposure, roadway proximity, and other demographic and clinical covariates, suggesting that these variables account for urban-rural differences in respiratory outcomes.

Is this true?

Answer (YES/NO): YES